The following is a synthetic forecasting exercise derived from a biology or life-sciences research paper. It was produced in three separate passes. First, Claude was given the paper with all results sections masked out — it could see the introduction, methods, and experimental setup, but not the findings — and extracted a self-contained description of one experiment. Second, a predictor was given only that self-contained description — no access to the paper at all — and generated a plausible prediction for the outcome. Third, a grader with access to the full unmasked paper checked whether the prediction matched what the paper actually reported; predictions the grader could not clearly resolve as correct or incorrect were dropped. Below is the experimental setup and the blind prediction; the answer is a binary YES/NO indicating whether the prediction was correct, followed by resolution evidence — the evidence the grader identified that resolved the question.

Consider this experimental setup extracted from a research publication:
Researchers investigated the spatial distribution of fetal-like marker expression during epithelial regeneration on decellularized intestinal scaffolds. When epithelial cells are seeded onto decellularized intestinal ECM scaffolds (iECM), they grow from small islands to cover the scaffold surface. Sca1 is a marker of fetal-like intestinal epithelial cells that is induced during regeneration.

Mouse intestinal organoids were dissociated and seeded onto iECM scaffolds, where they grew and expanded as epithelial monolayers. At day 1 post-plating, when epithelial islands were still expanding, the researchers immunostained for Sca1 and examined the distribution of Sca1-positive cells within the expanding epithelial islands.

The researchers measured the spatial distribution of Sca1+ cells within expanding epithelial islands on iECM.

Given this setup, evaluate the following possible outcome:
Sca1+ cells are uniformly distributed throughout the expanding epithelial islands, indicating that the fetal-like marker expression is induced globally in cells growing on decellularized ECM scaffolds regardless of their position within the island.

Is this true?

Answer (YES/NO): NO